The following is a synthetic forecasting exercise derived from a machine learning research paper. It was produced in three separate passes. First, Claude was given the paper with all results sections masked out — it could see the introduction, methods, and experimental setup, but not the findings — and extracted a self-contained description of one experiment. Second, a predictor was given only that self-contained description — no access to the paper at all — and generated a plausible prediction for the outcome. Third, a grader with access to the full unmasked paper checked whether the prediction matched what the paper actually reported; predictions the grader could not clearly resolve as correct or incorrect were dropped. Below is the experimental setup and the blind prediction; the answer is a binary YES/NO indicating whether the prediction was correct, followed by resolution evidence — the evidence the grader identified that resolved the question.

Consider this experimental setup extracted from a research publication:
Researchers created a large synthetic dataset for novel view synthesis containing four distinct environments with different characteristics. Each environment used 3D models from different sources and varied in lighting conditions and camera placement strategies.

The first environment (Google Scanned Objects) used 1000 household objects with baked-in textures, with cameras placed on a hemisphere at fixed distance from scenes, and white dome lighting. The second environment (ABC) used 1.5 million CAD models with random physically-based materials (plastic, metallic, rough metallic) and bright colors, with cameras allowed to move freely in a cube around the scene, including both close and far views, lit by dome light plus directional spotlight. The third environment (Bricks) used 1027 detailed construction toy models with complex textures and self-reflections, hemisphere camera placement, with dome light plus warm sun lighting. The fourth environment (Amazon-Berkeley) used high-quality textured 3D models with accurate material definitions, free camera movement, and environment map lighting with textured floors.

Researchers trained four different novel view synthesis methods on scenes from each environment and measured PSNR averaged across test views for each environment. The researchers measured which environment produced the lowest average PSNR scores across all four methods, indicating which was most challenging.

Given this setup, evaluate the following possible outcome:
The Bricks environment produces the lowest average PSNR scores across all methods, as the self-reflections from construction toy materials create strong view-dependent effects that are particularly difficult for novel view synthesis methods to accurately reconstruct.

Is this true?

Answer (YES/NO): NO